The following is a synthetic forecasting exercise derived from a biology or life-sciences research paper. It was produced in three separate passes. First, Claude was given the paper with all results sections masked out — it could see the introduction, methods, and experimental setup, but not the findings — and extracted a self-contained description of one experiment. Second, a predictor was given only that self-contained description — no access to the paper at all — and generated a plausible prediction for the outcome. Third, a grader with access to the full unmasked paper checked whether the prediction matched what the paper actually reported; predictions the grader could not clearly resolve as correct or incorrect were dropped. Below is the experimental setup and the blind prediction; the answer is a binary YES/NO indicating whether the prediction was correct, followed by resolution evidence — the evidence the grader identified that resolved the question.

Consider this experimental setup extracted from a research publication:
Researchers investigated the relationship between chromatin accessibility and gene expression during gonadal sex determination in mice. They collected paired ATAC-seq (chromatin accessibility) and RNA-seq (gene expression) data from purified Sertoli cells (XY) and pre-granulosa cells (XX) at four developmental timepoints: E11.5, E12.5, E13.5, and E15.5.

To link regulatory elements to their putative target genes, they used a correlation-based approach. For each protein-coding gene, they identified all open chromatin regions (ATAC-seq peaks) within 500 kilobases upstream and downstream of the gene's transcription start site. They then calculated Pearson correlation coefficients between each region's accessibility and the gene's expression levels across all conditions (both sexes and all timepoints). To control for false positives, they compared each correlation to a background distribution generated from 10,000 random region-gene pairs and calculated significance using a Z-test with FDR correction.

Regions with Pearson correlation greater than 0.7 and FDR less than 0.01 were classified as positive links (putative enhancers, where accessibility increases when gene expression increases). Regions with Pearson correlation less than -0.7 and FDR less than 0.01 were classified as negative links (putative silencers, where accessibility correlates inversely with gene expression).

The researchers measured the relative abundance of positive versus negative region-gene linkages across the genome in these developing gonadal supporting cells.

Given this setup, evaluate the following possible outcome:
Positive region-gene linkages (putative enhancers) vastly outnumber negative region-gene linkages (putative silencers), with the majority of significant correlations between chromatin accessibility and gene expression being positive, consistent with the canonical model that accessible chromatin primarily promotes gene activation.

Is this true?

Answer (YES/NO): NO